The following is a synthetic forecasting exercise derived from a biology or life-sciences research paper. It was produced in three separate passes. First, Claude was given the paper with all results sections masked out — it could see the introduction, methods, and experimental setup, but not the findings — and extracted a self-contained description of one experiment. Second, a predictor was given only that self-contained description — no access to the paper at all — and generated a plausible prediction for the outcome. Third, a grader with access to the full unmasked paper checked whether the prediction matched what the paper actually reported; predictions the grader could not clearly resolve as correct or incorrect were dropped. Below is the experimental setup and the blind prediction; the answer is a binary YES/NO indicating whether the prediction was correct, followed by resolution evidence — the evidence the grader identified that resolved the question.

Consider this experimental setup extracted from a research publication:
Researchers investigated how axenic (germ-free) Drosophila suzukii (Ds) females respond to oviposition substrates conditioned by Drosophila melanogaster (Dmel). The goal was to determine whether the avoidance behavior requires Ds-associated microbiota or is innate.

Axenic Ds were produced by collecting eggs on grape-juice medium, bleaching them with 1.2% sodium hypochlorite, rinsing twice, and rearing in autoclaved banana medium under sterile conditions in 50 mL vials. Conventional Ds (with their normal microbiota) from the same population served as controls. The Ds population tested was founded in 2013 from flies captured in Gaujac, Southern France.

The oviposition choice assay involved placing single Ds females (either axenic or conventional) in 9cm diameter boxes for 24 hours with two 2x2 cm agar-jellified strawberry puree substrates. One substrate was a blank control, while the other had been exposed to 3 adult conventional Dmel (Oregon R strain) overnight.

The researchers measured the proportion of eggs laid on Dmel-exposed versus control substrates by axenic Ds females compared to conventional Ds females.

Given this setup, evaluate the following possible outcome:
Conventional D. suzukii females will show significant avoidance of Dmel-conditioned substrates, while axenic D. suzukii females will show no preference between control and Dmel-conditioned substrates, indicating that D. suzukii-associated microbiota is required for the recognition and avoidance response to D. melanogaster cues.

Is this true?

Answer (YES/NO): NO